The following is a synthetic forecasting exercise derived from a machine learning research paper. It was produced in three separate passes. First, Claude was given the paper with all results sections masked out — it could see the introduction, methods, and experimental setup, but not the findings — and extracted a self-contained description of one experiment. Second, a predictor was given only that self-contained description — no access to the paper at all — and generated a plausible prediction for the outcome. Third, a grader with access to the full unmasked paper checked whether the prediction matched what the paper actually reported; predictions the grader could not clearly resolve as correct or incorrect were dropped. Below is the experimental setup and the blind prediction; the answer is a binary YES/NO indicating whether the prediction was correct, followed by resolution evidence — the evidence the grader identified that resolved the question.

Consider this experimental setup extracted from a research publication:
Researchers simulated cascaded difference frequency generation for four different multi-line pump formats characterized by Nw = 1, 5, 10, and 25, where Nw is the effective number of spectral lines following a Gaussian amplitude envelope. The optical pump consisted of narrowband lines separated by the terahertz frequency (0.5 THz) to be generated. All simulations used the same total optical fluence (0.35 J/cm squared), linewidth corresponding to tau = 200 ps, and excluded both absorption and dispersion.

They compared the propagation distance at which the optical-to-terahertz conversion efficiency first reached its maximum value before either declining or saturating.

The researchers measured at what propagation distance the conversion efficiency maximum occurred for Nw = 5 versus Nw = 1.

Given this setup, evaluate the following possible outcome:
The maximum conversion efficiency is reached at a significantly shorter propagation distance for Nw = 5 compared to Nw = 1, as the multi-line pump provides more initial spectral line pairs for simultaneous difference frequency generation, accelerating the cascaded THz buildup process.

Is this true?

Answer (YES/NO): NO